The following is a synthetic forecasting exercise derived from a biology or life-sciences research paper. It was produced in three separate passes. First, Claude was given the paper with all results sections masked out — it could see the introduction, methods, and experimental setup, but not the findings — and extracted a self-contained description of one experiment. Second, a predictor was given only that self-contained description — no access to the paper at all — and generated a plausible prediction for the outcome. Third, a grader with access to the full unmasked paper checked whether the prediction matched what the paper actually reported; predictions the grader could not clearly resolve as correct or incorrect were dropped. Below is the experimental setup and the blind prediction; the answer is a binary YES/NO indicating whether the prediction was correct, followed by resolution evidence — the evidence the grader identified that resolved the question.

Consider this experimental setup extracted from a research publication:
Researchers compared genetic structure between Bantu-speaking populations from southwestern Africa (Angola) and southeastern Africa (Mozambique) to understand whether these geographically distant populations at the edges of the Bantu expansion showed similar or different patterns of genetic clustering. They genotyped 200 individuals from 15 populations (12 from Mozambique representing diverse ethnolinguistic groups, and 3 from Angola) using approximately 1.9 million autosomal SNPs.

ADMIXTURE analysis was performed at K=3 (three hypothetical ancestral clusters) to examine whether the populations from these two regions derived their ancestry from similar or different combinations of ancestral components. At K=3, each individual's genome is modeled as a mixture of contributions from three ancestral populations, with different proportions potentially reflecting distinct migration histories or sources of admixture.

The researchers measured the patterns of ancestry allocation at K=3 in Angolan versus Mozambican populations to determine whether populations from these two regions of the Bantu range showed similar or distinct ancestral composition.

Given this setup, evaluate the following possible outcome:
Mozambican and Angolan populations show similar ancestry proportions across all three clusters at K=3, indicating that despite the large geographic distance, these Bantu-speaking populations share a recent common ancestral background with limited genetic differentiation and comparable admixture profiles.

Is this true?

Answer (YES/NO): NO